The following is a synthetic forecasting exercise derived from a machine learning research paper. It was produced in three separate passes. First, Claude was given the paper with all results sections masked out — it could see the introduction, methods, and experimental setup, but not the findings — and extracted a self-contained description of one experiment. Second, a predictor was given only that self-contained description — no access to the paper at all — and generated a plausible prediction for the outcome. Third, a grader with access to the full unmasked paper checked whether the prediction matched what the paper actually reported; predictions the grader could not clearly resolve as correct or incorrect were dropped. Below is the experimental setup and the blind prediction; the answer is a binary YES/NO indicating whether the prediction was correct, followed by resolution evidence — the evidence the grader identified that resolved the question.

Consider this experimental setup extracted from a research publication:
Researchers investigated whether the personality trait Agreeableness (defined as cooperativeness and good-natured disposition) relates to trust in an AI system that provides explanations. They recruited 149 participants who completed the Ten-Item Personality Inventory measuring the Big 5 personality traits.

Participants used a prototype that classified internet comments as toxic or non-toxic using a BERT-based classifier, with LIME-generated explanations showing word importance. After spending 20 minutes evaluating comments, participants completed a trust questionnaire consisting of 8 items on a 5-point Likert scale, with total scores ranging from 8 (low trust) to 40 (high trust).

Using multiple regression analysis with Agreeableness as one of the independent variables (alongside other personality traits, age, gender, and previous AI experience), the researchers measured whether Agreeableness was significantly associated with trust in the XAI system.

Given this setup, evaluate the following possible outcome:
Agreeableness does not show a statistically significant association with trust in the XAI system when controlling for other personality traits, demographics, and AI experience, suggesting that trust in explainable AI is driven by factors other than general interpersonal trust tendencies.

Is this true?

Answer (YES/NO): YES